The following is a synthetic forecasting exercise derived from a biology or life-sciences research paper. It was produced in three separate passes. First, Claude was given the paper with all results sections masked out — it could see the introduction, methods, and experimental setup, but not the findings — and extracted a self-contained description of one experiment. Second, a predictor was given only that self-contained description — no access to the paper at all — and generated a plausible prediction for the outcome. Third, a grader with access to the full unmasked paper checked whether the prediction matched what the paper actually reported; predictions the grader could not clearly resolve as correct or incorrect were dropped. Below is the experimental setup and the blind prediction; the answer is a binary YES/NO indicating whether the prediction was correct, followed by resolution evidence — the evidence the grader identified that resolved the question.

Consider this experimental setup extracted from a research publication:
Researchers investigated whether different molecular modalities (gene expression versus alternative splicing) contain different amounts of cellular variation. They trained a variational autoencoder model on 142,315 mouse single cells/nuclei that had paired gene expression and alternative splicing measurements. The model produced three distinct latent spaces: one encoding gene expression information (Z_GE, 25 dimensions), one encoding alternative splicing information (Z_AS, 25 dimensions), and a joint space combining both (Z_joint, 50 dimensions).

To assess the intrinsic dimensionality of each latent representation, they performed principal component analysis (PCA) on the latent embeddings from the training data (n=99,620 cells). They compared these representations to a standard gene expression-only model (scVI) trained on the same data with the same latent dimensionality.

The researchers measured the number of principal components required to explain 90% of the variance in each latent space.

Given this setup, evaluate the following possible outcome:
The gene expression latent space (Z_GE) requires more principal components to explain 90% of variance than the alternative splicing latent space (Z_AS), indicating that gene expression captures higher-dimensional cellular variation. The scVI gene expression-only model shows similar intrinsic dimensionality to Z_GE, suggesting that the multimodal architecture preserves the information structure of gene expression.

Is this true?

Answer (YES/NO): NO